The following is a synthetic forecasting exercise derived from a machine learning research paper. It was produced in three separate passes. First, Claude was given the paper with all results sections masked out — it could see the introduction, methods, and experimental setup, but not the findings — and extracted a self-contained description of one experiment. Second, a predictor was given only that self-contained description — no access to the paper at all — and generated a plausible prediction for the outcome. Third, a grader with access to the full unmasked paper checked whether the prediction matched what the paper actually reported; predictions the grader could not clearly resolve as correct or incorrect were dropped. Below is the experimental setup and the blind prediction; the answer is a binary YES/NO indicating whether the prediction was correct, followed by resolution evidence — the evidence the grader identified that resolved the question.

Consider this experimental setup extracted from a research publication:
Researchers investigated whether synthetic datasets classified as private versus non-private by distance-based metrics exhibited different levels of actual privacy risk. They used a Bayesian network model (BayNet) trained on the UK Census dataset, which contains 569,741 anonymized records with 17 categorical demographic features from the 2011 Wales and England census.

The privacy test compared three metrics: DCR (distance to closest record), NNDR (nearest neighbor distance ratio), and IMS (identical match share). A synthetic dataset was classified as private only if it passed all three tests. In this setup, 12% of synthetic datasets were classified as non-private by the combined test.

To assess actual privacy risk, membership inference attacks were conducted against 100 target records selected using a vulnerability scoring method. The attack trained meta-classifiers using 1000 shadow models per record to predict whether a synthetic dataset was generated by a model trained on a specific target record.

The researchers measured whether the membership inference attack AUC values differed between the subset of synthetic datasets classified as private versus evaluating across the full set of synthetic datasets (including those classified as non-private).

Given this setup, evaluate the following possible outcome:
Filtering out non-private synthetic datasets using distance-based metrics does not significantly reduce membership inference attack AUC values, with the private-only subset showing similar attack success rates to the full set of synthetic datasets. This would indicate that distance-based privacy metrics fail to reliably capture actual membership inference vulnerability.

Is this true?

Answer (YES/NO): YES